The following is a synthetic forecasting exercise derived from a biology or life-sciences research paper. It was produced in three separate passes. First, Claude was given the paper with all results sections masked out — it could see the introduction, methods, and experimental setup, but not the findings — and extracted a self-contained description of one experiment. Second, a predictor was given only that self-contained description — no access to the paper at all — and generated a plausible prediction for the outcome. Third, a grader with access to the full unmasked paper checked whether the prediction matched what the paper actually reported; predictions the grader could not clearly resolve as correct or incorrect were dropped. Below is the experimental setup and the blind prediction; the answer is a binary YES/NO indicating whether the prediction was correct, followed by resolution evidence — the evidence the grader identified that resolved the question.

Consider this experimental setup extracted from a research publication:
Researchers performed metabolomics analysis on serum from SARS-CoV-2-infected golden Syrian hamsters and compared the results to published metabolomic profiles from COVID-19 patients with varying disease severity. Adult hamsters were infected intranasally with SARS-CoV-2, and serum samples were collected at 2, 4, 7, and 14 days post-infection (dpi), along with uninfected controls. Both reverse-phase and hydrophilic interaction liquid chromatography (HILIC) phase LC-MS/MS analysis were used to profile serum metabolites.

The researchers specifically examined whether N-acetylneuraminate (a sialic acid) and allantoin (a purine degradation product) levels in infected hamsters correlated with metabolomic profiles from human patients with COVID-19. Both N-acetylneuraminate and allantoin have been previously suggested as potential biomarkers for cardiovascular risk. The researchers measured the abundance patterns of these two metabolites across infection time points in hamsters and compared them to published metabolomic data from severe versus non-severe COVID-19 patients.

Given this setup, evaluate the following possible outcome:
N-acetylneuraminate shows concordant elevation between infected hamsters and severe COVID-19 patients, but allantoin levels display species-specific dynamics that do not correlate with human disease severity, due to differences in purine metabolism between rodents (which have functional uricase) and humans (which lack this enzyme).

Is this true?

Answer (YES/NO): NO